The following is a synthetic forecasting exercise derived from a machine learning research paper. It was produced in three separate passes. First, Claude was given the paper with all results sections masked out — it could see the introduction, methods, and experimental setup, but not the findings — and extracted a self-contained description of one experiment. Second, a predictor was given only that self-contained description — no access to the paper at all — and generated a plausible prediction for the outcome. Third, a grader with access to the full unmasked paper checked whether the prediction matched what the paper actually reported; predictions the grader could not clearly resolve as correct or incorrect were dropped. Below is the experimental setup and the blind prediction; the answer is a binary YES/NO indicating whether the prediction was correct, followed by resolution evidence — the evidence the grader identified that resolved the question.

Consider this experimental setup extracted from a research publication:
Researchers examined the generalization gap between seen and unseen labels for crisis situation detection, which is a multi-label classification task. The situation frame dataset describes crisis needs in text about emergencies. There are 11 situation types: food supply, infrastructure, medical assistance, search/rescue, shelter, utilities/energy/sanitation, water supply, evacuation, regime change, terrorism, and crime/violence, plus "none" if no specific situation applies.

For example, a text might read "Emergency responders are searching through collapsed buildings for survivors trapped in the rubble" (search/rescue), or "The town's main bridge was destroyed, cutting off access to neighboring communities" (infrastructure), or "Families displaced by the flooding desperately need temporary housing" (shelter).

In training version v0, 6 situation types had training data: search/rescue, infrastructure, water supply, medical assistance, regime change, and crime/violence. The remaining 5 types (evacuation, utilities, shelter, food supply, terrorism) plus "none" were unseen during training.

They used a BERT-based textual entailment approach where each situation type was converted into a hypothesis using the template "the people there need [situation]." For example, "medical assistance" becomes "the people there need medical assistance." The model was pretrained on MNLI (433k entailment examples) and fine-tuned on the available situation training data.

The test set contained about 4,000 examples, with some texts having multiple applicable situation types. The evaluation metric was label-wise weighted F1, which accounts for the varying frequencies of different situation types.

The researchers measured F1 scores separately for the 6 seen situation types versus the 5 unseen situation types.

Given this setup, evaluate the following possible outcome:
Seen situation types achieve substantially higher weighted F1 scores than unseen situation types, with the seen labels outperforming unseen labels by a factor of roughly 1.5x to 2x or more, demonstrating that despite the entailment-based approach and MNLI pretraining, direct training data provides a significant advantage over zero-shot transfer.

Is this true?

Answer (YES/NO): NO